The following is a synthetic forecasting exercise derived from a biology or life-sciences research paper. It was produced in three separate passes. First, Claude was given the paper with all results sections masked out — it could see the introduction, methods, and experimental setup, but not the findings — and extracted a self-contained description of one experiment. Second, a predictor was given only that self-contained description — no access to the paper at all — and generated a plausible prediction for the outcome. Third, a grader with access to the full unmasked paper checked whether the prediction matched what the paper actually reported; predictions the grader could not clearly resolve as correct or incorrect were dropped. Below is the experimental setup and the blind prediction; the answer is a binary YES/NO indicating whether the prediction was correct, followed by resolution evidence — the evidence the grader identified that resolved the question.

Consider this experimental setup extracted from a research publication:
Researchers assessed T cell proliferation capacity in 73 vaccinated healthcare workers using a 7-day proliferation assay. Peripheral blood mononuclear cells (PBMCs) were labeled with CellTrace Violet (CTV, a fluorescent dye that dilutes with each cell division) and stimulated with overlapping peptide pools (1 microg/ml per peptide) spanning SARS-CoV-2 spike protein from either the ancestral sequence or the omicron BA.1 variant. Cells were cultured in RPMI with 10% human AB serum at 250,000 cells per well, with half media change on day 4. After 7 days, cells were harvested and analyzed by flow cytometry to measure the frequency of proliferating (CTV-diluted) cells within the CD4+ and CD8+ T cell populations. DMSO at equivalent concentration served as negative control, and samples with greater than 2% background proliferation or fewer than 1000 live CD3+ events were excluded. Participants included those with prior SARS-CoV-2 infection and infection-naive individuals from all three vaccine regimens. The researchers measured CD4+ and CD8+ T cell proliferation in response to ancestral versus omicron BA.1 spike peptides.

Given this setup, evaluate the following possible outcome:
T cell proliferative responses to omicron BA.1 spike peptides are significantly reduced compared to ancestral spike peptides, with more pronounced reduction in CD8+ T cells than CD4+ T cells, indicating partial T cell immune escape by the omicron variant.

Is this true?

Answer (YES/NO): YES